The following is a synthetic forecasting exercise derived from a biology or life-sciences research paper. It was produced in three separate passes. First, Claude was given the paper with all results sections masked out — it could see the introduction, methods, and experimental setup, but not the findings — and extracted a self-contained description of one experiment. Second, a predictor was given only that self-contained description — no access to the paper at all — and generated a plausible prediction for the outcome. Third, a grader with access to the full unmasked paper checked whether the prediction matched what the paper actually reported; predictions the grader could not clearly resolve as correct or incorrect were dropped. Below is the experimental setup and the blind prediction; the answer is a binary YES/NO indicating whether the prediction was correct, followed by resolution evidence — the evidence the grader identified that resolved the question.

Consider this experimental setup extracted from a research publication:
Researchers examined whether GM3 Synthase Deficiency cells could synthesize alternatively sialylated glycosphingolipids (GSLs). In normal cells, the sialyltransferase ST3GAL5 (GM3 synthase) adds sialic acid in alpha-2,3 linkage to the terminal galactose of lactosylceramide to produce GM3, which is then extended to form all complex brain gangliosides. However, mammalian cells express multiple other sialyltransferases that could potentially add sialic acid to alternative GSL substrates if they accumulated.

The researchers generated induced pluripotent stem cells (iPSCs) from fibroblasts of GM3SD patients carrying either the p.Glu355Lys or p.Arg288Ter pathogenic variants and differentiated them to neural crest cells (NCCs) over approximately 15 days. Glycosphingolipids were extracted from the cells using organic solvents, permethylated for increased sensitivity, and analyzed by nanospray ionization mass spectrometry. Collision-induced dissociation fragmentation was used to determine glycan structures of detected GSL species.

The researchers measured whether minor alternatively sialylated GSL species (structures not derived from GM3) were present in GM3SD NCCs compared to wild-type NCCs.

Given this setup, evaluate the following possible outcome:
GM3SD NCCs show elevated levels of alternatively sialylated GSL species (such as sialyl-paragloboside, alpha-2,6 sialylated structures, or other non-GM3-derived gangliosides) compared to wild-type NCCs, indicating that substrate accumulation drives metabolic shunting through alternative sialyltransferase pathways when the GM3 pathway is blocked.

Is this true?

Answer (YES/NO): YES